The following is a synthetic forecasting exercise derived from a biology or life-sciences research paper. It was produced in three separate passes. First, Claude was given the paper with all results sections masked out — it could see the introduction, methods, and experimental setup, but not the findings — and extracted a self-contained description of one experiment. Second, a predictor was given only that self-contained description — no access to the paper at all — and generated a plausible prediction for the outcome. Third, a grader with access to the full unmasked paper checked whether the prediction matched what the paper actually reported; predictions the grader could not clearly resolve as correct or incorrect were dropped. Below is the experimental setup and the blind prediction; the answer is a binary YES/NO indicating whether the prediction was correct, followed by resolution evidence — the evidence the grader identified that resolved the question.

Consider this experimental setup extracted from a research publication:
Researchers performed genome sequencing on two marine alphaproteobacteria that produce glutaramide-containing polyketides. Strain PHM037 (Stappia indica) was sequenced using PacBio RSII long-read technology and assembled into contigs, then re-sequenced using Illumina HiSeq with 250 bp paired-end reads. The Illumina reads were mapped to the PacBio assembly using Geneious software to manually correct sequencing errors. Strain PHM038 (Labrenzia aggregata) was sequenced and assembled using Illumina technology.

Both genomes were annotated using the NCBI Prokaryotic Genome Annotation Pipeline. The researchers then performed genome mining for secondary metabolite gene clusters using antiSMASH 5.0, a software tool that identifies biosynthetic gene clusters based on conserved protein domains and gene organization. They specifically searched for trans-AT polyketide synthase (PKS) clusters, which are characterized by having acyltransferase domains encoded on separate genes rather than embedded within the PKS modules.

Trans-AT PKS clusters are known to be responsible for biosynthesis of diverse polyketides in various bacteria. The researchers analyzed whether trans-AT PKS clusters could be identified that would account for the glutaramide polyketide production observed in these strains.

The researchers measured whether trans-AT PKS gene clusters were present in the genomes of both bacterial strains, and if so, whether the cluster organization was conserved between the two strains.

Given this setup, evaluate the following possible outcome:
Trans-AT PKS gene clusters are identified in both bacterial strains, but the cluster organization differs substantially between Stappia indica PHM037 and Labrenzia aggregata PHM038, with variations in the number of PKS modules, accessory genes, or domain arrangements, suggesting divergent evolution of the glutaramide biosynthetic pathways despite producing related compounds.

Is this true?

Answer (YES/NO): NO